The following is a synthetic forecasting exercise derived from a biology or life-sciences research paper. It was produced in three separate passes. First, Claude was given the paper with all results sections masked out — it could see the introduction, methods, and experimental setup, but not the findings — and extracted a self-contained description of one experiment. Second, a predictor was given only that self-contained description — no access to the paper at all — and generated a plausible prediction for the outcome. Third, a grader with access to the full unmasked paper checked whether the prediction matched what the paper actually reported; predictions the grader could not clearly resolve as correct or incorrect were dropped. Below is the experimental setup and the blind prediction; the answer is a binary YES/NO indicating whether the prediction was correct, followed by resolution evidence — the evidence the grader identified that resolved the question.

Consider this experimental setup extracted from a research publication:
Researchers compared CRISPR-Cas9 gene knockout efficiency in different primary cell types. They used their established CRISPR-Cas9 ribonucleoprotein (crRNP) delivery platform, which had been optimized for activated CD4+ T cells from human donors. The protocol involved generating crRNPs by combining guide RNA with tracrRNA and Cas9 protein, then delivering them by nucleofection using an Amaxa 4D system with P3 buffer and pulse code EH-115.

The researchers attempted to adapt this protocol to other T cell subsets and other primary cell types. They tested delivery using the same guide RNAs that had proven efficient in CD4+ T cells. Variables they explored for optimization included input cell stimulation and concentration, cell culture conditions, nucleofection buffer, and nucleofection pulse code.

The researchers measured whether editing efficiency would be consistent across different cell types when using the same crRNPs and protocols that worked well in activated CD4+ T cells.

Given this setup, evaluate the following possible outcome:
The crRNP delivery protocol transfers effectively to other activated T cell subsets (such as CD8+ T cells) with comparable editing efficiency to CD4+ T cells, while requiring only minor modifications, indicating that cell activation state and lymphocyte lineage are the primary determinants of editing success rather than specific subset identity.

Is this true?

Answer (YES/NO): NO